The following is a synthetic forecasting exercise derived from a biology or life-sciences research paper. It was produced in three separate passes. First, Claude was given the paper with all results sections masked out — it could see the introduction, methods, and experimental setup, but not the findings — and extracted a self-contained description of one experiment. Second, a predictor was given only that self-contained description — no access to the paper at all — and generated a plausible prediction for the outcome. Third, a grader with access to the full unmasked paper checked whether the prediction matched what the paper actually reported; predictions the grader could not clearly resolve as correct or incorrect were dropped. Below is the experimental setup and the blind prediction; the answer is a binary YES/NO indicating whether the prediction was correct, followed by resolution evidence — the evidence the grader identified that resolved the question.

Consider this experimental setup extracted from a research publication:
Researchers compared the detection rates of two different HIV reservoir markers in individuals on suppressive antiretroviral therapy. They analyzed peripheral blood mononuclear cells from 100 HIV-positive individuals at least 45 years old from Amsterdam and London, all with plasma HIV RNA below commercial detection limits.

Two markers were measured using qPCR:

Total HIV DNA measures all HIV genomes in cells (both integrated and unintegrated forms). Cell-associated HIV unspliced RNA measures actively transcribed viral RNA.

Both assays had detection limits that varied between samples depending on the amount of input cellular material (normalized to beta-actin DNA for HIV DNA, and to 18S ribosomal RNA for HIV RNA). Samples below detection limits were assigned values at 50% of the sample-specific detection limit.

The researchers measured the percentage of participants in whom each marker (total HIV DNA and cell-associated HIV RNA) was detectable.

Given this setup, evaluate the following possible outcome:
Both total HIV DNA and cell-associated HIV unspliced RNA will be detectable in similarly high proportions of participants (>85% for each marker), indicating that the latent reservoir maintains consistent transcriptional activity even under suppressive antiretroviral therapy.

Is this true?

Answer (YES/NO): YES